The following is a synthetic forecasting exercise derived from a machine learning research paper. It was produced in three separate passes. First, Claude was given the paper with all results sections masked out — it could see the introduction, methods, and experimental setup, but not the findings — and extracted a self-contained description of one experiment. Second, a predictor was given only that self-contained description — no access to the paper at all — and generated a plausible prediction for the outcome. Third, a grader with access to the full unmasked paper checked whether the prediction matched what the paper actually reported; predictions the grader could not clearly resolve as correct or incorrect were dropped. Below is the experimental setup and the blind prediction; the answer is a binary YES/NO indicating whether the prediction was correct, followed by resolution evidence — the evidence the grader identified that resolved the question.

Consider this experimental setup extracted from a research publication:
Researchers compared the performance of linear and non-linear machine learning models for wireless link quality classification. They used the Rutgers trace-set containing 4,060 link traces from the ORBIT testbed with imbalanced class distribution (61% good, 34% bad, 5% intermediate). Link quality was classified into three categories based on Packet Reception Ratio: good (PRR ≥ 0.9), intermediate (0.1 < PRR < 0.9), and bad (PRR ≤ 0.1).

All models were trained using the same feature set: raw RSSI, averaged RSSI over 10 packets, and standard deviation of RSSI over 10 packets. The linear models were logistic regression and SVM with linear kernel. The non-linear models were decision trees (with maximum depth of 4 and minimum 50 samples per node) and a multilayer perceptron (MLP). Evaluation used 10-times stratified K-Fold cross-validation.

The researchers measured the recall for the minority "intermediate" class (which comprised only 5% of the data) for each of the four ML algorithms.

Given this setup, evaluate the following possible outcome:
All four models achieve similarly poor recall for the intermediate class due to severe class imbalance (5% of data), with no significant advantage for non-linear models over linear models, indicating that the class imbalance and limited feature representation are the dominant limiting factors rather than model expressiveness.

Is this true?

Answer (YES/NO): NO